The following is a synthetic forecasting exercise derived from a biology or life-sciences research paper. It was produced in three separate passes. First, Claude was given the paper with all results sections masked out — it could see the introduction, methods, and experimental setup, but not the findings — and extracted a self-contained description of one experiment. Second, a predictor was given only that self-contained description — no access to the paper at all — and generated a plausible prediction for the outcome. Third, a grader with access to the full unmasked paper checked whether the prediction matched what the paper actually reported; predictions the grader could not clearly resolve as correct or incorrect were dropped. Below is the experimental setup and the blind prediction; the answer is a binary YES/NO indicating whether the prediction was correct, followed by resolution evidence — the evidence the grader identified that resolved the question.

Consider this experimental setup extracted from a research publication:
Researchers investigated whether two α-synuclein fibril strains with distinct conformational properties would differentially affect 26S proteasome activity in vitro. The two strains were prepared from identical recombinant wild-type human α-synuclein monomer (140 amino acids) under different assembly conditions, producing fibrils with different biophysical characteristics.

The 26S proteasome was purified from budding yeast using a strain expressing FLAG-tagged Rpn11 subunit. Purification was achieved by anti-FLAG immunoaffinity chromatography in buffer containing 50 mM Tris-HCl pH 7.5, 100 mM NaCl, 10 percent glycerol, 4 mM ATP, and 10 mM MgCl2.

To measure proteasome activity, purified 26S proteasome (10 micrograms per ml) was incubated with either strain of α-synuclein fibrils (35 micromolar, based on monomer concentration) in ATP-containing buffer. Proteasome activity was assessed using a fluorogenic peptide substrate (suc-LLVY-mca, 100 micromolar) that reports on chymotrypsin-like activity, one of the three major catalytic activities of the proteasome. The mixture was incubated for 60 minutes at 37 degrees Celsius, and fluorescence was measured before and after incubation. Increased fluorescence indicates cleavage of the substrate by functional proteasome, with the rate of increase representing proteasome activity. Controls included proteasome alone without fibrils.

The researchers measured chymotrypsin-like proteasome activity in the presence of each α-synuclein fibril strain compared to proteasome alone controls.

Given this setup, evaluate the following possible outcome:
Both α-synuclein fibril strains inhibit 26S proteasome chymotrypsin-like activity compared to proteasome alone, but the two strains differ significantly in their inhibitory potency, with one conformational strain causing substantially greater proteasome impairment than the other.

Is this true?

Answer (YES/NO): NO